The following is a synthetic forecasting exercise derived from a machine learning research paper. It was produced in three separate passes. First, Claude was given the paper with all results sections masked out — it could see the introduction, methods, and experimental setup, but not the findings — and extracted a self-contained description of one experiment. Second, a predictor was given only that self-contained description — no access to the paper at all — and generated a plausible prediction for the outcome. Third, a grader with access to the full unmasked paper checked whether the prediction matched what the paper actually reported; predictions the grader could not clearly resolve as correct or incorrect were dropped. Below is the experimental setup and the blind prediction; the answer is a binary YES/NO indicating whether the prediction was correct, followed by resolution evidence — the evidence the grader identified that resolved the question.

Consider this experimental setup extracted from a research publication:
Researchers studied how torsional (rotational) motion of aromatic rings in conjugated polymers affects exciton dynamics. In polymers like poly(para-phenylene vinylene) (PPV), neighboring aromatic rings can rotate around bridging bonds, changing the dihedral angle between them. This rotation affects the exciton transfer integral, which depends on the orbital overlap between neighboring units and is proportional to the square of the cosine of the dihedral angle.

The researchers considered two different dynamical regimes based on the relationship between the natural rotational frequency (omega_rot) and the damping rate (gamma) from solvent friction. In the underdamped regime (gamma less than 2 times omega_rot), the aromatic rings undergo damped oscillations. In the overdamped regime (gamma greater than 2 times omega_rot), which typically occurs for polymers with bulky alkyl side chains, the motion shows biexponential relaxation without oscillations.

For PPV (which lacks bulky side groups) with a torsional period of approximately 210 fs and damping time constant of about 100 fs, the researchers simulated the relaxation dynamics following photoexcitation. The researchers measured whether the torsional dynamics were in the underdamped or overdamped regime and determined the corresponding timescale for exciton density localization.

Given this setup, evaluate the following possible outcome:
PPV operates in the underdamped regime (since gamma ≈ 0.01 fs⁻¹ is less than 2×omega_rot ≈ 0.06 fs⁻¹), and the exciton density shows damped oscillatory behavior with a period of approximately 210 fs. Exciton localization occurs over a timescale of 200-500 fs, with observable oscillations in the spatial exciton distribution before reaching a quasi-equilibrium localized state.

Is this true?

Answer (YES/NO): YES